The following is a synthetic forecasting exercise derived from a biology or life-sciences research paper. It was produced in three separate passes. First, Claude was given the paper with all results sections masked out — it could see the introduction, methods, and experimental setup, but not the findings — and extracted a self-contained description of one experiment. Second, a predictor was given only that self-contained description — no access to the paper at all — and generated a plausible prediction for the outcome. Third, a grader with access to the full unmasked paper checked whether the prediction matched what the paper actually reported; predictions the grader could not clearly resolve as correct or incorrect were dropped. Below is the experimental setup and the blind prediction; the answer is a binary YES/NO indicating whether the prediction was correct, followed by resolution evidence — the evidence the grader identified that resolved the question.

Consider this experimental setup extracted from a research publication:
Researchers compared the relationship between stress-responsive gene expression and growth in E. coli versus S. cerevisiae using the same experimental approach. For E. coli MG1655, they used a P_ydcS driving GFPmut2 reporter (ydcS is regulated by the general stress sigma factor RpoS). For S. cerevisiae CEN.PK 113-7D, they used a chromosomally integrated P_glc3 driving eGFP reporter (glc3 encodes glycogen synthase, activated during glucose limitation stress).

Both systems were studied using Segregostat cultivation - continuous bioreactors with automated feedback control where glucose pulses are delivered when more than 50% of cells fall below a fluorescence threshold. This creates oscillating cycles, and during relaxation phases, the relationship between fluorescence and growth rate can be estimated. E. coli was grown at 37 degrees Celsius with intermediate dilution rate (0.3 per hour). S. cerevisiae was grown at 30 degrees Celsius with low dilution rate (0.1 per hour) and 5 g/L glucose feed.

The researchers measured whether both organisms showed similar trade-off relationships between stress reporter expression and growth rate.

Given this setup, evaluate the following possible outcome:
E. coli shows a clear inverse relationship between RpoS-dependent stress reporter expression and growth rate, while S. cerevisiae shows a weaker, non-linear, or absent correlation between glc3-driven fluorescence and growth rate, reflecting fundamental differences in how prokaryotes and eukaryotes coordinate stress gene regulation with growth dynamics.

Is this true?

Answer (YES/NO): NO